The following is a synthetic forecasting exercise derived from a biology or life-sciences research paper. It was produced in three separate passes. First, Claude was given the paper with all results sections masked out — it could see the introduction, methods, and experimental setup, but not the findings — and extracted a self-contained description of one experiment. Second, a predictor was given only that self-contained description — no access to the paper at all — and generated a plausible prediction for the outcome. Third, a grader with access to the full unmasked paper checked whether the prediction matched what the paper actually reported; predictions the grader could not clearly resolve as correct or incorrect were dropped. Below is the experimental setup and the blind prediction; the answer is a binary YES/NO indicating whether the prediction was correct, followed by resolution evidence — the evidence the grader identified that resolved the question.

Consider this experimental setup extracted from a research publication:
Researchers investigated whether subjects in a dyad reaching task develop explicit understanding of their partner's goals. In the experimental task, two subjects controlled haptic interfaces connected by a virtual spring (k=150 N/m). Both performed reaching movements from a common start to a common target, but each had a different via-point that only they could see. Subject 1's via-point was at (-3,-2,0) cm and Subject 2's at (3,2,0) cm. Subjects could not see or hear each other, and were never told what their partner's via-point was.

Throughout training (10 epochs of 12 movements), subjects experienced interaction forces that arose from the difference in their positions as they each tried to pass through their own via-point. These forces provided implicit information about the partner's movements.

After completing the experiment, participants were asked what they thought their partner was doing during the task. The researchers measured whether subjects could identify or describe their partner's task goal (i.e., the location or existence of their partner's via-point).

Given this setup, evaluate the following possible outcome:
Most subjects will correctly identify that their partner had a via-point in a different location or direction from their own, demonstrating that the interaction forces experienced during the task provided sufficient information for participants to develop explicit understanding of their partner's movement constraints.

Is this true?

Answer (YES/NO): NO